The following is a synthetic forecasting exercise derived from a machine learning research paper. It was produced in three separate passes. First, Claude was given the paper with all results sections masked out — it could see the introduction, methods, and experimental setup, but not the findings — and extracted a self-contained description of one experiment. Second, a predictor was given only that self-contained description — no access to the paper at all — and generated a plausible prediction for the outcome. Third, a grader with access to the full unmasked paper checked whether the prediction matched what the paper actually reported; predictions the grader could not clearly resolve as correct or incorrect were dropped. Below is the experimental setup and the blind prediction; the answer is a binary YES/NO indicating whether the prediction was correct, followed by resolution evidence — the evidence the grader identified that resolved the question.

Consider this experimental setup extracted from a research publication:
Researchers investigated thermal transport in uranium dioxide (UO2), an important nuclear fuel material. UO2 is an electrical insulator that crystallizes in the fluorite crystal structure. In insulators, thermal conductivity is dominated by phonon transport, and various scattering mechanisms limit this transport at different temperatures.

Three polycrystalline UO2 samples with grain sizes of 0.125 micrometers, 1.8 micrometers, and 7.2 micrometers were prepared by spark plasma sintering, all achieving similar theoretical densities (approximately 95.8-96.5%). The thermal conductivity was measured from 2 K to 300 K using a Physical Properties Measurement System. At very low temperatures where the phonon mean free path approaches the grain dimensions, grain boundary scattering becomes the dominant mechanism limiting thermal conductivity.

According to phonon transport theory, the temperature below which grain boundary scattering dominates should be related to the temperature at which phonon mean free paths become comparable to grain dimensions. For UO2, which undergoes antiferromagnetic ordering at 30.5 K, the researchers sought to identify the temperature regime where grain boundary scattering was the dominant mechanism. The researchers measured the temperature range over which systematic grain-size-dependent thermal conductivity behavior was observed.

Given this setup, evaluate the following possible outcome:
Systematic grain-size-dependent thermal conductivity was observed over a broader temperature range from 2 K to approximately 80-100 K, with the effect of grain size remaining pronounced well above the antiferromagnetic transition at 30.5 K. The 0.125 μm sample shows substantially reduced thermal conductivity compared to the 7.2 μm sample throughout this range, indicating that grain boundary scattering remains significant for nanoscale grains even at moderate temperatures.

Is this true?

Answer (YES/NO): NO